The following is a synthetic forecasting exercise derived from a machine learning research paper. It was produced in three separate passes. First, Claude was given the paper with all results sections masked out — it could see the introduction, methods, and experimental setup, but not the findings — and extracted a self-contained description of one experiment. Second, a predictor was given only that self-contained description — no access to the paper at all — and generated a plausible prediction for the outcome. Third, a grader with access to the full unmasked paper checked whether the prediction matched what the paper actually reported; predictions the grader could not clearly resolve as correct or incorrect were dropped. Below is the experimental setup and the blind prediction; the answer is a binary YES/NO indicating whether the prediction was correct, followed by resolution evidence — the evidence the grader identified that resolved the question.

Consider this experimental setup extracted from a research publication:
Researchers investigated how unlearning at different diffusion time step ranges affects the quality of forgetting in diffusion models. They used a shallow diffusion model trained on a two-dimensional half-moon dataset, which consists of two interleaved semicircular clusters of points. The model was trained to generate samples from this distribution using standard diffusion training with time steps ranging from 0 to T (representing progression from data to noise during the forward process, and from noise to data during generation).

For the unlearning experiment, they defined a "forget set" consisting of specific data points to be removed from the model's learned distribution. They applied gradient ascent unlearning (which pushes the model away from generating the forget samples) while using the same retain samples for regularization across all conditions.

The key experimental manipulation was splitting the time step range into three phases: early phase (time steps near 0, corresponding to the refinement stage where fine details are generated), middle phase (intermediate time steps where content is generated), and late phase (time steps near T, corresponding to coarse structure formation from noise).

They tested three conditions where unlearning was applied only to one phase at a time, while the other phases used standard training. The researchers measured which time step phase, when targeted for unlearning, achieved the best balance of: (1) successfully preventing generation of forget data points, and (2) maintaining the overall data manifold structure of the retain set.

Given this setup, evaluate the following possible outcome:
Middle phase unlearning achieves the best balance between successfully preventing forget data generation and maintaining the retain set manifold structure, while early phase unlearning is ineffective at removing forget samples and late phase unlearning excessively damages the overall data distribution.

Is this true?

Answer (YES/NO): YES